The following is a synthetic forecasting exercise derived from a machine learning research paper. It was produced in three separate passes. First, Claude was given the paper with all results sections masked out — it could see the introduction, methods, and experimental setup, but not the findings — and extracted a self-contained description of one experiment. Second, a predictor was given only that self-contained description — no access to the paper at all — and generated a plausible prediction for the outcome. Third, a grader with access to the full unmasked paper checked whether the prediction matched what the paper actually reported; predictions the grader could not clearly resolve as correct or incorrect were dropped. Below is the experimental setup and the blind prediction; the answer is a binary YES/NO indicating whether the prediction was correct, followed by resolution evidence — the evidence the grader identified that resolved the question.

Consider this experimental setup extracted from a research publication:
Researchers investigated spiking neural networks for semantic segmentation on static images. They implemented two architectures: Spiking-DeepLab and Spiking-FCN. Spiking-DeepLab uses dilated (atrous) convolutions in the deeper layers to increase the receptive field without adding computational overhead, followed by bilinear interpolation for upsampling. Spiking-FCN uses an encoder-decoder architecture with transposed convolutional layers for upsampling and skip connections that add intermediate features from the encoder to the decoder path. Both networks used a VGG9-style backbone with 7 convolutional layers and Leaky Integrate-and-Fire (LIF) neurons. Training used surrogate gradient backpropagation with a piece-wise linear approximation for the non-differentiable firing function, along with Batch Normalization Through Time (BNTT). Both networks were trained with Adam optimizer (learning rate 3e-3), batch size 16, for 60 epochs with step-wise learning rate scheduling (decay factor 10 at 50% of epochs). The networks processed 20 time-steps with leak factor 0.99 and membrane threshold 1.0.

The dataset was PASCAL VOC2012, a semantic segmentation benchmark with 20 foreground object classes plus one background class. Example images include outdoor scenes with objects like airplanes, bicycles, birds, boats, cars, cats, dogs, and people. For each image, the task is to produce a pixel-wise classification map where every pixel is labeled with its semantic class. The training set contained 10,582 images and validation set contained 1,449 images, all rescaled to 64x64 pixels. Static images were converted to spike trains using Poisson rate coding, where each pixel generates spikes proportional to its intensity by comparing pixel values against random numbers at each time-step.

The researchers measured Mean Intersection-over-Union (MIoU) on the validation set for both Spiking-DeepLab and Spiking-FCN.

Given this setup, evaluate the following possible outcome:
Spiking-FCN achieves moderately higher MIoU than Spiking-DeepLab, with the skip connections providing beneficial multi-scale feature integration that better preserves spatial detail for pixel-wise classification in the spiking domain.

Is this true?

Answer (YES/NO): NO